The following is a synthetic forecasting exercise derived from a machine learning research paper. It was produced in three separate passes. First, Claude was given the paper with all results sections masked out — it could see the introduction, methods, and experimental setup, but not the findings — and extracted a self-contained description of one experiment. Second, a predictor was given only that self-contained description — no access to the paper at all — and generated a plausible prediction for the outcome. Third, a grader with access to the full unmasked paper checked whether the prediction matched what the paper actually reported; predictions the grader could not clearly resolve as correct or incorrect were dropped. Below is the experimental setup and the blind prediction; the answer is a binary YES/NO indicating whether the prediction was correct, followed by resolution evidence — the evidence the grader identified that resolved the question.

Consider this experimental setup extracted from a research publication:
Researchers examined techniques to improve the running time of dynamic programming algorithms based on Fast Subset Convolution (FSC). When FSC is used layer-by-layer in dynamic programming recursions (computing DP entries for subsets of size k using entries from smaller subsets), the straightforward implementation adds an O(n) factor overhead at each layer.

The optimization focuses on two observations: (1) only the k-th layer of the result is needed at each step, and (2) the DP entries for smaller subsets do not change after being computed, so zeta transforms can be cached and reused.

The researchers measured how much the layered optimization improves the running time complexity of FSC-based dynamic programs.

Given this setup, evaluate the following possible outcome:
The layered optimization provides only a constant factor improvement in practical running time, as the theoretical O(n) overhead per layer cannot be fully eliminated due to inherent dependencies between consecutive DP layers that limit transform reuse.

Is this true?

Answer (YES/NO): NO